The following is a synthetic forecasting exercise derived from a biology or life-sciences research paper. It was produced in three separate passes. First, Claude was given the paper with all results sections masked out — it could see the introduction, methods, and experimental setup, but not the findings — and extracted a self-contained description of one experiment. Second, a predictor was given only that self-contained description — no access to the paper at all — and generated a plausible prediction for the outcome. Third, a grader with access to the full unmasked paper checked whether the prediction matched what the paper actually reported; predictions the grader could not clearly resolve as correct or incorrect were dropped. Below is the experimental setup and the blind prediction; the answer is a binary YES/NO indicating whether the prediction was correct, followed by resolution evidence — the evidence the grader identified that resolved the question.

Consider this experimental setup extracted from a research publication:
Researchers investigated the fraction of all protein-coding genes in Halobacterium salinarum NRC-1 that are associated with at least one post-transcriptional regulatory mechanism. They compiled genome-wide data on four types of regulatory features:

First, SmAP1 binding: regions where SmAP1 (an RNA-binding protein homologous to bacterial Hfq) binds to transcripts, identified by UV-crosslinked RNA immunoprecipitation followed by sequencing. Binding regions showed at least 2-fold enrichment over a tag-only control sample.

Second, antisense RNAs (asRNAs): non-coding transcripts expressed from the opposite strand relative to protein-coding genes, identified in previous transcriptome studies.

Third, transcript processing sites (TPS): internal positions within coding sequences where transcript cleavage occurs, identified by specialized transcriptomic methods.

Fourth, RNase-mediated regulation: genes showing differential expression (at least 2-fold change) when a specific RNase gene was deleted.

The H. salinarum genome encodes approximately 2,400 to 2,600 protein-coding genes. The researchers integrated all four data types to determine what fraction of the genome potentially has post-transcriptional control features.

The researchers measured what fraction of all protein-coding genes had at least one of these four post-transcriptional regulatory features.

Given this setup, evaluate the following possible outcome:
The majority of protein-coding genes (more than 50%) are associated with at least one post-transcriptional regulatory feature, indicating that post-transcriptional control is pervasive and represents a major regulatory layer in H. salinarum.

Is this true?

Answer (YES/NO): YES